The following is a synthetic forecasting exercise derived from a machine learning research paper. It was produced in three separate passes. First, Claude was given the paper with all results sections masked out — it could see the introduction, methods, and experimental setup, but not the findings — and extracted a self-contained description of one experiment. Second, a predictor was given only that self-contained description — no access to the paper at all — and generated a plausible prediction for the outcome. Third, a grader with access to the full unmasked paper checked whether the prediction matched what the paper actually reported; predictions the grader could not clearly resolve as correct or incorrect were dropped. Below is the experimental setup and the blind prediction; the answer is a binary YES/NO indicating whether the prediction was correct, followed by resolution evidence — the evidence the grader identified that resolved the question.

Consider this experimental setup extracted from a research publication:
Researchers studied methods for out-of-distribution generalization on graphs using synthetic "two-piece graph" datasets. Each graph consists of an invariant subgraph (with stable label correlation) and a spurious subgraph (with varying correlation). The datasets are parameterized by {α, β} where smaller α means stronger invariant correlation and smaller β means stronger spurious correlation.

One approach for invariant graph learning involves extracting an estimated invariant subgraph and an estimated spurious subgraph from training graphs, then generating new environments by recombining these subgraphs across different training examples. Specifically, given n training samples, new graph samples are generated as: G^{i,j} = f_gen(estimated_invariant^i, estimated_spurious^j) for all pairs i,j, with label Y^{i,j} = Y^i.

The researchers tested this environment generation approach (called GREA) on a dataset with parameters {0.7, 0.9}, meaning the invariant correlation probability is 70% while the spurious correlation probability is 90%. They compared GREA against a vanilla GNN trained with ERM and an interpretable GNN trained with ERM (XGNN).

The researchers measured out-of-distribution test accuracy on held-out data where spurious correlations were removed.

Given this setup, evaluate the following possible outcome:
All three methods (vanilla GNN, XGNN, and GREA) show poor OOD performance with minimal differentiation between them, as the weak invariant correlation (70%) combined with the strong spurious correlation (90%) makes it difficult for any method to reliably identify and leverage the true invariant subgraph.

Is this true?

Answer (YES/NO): YES